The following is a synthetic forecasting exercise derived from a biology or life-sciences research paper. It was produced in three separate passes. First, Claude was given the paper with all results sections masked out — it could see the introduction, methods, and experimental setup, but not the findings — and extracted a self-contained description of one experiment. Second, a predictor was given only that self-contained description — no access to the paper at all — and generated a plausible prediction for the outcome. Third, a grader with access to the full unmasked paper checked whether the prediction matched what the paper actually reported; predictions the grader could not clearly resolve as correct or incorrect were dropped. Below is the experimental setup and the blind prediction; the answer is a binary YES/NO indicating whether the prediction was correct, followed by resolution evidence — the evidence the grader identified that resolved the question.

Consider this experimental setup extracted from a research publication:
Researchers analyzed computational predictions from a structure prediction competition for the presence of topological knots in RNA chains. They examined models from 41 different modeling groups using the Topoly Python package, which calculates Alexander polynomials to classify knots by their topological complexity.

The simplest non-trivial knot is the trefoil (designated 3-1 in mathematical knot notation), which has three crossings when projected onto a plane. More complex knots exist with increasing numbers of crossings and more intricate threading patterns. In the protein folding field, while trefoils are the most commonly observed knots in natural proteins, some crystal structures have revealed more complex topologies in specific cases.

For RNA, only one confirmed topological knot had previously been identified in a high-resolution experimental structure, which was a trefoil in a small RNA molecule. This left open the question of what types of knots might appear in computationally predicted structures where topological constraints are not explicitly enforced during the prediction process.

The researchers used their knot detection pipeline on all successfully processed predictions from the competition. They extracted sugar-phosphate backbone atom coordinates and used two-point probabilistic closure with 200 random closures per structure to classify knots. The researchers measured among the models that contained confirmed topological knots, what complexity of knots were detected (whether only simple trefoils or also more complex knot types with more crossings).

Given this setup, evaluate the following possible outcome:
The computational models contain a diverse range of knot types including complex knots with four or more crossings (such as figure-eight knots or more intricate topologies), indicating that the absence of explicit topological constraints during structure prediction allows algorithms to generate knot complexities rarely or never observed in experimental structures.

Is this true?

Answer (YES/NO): YES